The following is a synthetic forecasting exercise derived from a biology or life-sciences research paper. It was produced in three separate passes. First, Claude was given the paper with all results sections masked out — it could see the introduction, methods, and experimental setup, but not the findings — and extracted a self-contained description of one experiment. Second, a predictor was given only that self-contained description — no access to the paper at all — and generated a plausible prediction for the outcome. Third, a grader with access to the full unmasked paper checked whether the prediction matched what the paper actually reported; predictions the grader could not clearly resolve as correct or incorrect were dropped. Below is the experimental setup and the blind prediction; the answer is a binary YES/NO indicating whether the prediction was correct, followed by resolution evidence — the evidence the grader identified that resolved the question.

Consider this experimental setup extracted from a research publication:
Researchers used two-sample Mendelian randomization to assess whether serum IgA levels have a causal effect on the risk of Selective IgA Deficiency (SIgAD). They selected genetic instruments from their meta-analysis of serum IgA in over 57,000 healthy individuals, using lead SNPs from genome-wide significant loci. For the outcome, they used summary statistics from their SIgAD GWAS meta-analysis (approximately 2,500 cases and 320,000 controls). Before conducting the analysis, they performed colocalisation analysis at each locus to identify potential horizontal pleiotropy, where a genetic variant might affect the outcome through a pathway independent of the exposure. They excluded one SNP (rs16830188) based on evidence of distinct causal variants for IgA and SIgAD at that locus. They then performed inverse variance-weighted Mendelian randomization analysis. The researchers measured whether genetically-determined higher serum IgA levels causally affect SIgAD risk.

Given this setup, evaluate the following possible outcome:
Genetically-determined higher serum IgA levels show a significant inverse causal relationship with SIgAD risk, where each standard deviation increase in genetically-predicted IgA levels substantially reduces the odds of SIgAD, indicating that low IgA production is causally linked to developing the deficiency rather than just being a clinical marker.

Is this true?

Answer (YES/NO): NO